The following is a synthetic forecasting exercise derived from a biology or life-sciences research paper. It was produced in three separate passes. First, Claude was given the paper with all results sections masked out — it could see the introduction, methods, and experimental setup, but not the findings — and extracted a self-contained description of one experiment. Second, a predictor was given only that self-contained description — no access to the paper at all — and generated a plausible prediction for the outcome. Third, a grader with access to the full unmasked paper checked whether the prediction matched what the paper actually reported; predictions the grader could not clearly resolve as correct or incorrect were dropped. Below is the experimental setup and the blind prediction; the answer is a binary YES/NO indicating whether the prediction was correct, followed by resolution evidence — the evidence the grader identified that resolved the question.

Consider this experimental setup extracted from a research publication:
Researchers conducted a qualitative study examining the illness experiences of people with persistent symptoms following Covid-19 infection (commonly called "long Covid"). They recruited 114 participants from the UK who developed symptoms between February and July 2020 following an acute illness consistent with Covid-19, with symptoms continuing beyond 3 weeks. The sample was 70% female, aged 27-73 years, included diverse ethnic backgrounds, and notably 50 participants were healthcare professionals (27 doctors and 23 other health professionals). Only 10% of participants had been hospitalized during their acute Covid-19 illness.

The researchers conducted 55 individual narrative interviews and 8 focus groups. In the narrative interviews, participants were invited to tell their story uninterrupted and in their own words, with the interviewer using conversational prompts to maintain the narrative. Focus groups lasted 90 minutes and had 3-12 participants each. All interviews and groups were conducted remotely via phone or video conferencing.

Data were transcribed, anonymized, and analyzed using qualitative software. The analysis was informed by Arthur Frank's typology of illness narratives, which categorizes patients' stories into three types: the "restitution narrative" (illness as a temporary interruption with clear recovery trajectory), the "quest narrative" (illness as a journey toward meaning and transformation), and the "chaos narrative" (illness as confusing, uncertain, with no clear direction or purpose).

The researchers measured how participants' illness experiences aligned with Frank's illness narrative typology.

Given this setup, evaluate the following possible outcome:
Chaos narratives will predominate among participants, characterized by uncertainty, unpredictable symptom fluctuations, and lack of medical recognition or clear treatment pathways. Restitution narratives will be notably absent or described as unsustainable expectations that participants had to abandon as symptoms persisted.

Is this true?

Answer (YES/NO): YES